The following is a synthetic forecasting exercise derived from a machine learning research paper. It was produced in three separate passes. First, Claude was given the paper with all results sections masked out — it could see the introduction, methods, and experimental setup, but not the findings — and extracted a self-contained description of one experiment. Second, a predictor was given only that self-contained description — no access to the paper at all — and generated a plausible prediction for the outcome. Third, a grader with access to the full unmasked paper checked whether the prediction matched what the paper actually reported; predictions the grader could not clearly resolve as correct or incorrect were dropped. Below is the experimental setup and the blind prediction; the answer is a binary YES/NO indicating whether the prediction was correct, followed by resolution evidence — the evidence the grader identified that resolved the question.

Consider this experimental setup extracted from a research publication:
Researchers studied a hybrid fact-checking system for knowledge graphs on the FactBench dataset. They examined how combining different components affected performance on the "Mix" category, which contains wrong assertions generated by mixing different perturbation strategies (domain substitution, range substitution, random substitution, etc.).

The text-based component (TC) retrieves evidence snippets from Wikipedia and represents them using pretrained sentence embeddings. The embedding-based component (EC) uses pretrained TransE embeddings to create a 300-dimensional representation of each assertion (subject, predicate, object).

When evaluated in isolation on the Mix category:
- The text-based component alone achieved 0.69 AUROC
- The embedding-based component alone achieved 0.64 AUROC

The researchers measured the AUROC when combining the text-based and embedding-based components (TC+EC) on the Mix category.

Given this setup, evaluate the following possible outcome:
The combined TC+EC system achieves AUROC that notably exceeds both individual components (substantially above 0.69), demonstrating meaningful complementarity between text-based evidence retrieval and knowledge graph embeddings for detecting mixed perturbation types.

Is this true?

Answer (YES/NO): NO